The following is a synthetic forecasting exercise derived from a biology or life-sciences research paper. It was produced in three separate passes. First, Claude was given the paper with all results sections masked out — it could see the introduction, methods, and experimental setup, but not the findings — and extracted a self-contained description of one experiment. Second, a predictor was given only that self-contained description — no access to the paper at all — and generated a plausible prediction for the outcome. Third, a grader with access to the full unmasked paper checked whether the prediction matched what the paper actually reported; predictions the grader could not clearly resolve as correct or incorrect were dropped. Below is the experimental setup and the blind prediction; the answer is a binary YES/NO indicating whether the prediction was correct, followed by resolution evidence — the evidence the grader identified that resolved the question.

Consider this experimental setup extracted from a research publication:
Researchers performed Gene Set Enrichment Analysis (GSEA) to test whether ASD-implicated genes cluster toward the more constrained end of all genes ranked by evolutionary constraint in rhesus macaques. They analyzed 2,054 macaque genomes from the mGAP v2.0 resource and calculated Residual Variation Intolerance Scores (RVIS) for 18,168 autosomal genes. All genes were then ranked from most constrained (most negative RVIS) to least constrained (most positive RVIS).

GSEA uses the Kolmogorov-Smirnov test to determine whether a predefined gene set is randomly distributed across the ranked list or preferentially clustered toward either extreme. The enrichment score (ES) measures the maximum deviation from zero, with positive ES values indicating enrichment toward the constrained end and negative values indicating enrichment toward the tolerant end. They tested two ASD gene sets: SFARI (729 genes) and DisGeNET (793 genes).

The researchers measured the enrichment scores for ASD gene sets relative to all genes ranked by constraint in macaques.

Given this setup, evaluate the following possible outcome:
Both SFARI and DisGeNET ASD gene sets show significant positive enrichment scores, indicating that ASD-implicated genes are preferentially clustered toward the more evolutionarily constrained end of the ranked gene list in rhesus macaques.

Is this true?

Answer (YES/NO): YES